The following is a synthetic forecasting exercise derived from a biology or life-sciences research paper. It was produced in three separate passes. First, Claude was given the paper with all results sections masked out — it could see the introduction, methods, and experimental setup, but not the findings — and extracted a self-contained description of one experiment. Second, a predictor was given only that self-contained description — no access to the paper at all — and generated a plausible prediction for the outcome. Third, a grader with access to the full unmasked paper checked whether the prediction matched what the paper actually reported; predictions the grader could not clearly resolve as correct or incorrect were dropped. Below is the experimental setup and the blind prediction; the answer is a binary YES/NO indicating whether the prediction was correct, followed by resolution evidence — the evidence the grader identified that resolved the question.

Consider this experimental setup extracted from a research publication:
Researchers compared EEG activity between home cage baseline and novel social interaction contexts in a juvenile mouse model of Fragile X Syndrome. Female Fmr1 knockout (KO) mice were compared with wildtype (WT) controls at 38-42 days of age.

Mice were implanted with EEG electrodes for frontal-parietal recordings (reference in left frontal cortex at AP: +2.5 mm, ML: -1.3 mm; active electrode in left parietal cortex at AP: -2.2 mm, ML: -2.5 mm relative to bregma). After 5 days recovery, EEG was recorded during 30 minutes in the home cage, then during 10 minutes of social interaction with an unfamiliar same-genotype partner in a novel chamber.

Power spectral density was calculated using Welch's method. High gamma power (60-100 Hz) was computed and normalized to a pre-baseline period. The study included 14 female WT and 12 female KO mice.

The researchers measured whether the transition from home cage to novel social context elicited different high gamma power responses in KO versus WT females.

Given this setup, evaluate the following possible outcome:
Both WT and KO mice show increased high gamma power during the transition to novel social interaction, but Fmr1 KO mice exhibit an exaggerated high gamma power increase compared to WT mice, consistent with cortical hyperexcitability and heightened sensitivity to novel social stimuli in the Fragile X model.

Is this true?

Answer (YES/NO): NO